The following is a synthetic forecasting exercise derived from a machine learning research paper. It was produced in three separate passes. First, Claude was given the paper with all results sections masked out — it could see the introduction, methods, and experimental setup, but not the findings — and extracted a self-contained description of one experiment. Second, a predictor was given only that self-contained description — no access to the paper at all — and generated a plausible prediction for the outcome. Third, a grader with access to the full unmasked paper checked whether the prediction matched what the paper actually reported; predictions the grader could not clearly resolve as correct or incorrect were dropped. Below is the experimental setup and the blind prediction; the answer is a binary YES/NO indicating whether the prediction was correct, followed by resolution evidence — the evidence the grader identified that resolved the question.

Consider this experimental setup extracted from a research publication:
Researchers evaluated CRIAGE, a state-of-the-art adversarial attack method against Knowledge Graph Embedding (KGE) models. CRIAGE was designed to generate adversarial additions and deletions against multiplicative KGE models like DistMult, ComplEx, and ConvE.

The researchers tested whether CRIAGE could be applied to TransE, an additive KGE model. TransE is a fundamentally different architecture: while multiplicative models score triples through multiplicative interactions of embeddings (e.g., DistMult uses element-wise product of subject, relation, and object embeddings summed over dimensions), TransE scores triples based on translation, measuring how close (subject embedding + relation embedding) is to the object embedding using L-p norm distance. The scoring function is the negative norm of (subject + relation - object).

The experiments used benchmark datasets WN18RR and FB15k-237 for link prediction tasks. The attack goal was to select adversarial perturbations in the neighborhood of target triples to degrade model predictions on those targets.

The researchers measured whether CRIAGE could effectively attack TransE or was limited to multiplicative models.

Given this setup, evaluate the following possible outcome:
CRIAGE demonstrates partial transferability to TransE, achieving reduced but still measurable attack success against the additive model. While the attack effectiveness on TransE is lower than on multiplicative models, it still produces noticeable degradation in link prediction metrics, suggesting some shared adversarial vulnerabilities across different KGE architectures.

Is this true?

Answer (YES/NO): NO